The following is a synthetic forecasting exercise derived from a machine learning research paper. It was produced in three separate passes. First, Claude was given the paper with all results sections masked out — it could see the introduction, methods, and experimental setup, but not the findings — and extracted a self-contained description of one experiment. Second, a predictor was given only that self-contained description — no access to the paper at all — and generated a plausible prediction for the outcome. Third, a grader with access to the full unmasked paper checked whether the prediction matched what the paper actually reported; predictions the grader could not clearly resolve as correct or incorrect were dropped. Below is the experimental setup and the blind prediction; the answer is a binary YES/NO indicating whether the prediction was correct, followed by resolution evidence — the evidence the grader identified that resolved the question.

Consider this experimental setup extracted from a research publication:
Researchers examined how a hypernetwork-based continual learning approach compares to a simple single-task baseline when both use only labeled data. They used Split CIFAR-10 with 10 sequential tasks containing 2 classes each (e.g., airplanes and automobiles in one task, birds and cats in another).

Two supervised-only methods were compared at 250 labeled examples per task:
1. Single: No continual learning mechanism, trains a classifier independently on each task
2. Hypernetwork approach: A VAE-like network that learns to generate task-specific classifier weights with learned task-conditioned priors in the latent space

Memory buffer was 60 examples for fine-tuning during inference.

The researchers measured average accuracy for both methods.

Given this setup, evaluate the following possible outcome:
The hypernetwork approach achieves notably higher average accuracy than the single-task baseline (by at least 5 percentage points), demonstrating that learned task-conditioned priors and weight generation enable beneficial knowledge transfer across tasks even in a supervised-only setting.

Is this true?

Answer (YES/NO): NO